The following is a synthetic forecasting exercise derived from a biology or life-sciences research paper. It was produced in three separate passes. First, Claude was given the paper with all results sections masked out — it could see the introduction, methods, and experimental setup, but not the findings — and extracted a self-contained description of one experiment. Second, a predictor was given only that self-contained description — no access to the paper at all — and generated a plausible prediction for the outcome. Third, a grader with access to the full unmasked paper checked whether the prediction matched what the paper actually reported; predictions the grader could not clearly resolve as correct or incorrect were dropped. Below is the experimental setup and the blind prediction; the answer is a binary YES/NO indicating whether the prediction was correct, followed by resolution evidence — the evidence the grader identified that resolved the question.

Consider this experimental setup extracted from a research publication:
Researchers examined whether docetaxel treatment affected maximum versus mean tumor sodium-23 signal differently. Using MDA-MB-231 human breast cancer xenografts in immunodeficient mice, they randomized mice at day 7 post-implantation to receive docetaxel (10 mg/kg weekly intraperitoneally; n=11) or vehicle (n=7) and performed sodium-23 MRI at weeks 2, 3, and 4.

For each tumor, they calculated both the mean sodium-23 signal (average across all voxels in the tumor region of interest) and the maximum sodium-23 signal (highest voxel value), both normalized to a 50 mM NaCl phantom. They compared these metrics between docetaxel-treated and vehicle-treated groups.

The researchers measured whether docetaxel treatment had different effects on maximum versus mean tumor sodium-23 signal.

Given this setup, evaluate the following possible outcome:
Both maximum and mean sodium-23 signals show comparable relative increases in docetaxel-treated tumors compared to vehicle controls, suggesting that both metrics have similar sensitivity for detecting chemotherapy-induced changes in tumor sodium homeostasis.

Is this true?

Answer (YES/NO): NO